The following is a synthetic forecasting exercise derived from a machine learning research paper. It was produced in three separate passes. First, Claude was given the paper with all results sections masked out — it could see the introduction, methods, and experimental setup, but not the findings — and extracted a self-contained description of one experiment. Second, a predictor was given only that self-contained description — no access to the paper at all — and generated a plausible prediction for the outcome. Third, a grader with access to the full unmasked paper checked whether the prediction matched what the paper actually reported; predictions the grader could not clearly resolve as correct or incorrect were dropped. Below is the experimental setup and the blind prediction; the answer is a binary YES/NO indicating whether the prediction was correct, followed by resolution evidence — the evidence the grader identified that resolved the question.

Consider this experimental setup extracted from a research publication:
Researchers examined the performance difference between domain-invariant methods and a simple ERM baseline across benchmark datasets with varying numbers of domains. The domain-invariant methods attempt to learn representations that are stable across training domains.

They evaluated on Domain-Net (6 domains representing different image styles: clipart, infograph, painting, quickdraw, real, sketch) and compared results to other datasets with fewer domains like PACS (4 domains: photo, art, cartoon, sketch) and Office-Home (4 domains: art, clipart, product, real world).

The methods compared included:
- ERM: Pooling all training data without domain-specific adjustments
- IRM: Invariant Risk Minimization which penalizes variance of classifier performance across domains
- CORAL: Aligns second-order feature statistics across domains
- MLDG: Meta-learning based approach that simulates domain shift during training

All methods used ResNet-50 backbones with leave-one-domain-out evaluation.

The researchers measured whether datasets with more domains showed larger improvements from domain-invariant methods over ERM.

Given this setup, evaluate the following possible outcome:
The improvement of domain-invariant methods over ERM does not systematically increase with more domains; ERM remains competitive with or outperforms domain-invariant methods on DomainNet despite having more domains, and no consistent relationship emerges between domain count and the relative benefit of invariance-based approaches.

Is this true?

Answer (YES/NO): YES